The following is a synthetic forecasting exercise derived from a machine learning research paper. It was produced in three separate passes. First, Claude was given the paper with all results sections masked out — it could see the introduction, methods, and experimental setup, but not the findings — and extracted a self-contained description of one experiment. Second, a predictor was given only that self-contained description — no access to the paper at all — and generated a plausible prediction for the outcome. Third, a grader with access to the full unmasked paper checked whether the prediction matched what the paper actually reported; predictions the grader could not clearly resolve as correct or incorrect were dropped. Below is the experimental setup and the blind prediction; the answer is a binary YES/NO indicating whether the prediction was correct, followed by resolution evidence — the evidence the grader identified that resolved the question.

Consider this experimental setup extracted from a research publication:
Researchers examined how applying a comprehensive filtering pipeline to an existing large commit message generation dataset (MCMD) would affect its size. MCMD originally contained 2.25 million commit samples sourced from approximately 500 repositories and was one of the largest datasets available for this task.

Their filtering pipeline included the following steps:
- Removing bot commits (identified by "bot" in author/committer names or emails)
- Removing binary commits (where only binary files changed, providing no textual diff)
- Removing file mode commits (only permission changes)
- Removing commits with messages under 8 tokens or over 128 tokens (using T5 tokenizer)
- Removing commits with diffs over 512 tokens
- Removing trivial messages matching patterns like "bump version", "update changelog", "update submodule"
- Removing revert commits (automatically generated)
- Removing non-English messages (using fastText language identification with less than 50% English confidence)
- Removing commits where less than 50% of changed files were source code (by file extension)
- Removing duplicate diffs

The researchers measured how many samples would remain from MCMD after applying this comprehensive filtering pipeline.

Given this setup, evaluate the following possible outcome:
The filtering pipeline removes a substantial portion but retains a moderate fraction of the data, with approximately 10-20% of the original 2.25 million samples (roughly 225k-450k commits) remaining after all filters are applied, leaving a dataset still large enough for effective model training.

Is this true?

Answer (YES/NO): YES